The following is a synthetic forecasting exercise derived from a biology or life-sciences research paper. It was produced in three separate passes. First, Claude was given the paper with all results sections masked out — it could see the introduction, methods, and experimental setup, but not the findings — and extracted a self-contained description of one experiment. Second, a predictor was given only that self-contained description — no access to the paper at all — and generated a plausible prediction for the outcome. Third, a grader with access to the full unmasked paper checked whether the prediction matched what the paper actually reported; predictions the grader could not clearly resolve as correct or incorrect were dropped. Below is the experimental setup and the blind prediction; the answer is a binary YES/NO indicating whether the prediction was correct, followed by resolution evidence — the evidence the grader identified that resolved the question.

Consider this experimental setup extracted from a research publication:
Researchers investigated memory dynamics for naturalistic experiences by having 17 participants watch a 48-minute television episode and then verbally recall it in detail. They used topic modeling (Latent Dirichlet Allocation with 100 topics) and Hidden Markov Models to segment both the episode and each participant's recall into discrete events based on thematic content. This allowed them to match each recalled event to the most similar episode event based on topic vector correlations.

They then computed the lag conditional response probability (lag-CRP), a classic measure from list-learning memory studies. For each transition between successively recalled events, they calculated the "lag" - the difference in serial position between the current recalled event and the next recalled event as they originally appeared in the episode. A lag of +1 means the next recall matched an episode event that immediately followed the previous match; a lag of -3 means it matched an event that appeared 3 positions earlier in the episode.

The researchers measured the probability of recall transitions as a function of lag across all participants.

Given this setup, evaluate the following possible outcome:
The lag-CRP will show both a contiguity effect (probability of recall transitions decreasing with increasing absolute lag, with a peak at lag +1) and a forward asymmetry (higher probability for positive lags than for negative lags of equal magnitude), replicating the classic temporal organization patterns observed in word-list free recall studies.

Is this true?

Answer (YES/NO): YES